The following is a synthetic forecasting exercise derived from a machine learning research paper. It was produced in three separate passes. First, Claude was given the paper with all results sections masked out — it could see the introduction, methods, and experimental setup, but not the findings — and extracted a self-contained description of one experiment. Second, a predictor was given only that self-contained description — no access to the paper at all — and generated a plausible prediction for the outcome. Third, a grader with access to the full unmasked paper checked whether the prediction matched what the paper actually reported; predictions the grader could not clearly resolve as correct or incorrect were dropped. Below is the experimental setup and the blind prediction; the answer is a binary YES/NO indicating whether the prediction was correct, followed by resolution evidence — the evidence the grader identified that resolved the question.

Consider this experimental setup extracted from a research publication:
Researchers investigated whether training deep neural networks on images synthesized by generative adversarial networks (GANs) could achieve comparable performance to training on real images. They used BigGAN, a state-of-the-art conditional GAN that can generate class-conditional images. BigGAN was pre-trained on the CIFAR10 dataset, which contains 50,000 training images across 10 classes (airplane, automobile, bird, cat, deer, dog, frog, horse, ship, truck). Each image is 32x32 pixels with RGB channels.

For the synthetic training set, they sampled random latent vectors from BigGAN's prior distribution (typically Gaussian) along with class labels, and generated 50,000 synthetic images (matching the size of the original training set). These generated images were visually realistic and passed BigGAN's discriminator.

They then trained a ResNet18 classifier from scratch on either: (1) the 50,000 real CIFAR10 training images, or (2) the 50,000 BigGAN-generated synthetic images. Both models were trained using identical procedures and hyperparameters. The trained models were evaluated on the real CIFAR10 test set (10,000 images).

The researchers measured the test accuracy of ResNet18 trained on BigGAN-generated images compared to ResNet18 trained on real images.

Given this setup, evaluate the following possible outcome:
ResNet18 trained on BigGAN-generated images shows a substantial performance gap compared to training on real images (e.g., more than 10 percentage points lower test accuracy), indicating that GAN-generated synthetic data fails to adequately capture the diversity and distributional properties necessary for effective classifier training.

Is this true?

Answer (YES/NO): YES